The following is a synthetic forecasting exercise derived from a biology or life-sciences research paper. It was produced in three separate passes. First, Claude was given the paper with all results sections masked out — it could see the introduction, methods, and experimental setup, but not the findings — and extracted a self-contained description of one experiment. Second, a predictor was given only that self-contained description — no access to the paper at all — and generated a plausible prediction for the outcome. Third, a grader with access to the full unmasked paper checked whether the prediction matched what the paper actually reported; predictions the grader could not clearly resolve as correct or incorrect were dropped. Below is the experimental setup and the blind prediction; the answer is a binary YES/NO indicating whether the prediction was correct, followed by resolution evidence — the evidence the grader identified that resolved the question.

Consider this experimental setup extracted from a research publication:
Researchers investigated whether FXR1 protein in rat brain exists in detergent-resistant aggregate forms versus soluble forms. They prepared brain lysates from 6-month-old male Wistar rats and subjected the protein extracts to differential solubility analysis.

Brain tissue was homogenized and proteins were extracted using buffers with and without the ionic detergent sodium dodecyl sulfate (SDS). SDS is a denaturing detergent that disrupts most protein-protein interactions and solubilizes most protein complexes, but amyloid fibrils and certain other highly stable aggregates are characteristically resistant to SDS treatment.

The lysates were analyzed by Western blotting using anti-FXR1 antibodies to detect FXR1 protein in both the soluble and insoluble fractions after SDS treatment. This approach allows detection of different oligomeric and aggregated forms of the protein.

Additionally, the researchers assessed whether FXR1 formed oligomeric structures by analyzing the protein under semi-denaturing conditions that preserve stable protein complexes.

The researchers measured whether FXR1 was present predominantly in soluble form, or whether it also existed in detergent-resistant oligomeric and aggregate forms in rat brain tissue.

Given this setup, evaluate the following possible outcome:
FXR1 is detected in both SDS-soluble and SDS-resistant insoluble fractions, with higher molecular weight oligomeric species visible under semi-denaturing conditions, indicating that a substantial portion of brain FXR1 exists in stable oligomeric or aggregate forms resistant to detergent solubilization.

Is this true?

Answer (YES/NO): YES